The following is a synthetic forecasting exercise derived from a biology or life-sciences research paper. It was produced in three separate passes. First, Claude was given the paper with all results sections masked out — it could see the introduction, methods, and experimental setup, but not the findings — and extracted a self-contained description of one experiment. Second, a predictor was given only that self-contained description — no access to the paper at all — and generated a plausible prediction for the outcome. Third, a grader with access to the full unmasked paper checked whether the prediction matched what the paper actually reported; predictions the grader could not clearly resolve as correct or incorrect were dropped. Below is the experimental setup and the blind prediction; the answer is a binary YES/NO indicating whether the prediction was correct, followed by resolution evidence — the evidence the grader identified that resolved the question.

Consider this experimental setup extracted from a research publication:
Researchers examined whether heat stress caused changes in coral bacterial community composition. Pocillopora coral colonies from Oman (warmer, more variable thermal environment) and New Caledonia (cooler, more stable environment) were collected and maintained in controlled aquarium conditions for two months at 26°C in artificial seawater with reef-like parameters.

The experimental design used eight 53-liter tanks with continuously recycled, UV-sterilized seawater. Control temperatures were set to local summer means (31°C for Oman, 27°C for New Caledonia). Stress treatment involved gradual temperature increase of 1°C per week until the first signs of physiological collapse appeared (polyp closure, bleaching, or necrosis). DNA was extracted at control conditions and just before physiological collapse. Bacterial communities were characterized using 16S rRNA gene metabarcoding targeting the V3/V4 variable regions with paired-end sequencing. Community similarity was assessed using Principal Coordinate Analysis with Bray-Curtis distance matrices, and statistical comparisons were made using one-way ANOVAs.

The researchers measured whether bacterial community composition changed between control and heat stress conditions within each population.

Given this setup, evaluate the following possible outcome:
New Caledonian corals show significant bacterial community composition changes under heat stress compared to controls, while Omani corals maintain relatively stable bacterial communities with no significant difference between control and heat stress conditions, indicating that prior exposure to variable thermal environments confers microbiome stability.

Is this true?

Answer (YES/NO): NO